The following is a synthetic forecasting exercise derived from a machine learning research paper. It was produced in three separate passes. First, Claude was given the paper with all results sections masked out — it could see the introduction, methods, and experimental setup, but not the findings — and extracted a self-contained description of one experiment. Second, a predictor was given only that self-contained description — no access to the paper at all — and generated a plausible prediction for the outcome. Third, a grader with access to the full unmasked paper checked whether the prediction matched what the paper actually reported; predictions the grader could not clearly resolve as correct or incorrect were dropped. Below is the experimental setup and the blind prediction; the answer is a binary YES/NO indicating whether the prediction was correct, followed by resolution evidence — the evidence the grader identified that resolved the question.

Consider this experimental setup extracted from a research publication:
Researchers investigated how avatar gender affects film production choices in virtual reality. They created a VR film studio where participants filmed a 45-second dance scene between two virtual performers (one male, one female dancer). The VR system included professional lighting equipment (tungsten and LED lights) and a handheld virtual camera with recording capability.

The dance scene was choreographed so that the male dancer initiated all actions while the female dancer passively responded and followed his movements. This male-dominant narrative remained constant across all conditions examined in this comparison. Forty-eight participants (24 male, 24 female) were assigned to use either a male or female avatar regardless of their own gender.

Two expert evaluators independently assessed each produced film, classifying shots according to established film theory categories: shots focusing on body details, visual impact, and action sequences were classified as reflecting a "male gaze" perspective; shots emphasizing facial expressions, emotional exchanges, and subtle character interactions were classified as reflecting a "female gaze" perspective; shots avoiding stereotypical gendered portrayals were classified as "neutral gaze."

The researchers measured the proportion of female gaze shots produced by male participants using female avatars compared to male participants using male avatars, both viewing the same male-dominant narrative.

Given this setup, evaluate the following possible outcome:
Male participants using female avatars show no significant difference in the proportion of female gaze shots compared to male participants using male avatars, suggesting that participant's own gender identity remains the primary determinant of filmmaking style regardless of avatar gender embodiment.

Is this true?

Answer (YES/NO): NO